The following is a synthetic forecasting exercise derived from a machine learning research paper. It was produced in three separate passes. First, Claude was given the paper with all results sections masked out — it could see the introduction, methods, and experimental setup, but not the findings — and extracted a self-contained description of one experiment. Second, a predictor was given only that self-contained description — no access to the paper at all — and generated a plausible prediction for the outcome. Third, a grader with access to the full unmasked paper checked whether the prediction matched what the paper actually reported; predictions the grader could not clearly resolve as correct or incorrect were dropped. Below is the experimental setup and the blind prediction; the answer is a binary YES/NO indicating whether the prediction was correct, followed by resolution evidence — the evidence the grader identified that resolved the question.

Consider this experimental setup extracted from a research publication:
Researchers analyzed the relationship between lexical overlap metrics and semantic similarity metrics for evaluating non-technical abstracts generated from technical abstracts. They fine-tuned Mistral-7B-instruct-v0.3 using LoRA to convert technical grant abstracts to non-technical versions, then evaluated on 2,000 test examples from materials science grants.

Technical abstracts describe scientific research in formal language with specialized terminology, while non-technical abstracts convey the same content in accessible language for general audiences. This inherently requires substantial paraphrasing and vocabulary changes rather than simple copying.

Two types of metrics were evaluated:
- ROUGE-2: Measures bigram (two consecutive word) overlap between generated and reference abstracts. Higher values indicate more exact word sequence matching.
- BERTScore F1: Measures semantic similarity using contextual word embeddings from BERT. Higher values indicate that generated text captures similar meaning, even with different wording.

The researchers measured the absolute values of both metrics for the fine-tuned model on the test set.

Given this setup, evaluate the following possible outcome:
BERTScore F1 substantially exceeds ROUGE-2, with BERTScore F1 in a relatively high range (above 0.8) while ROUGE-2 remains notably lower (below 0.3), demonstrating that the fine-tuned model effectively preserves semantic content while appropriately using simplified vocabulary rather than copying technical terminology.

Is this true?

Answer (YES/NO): YES